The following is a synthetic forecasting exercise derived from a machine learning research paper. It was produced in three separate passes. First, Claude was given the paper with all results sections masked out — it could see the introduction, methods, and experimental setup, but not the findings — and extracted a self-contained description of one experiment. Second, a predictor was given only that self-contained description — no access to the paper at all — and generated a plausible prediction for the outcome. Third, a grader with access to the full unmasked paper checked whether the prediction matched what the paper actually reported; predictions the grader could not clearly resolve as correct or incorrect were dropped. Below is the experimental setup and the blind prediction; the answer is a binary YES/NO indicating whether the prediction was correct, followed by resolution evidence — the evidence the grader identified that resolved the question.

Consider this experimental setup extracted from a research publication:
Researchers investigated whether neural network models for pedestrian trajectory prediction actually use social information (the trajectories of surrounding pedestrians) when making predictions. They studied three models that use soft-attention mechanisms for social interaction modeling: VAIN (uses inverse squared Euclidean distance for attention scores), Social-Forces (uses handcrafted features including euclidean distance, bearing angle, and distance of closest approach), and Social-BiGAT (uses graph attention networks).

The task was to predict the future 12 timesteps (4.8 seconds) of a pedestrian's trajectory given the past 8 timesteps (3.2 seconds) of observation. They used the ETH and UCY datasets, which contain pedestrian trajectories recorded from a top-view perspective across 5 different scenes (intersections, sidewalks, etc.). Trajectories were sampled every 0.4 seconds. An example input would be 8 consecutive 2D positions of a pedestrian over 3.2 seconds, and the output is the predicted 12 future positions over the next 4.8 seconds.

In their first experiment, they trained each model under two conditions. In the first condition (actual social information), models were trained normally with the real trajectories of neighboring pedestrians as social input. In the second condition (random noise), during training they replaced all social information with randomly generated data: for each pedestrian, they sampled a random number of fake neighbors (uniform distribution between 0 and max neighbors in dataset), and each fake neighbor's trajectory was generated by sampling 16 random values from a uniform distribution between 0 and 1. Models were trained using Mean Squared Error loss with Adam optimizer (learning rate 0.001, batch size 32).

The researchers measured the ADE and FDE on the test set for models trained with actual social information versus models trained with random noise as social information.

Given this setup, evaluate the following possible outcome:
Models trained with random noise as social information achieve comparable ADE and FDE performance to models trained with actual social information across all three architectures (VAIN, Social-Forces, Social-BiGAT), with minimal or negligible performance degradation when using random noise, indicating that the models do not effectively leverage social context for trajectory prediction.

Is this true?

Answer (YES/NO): YES